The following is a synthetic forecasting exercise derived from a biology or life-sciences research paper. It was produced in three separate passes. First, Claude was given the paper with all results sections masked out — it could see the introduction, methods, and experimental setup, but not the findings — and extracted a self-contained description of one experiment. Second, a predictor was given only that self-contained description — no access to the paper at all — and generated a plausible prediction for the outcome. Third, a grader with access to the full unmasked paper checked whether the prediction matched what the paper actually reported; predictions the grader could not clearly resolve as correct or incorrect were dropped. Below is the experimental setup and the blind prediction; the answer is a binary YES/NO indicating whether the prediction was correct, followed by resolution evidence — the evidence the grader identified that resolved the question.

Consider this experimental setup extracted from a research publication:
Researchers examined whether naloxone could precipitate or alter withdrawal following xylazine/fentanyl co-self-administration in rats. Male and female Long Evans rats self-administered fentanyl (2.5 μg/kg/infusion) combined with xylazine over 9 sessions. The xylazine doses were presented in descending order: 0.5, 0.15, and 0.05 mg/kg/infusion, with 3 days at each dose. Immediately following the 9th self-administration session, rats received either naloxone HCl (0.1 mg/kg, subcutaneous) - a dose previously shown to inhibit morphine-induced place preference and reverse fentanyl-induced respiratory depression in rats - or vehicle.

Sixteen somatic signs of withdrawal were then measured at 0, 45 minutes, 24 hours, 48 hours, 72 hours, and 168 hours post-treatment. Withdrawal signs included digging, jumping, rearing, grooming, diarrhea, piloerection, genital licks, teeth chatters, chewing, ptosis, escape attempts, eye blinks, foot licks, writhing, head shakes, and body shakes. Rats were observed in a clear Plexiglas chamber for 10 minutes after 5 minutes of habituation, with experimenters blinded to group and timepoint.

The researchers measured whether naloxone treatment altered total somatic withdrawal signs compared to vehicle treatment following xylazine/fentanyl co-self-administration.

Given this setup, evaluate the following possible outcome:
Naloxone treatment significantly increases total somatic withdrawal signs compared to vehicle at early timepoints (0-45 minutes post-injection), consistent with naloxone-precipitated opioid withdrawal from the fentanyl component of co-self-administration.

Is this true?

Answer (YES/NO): NO